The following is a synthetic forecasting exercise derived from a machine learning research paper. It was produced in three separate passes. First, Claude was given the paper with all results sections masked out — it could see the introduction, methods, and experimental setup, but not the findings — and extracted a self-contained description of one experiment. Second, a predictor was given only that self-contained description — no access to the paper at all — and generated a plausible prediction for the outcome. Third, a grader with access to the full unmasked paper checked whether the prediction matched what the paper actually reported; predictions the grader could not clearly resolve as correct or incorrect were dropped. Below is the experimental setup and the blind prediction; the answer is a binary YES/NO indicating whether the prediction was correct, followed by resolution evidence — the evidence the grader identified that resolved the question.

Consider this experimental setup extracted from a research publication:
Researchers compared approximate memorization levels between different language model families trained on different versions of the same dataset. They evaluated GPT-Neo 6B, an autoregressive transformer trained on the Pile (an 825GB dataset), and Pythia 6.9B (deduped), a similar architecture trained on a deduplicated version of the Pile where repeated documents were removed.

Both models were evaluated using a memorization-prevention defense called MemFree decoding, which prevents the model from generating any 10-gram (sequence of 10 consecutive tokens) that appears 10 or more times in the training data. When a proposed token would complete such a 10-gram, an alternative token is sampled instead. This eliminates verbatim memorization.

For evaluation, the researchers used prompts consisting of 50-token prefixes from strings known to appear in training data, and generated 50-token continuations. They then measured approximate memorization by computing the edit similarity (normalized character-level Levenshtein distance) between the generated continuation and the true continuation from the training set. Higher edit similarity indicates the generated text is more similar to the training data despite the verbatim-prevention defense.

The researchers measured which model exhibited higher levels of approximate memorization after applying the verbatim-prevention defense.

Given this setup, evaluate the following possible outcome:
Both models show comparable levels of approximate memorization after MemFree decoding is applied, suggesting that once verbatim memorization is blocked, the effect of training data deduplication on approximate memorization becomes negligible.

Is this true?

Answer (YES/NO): NO